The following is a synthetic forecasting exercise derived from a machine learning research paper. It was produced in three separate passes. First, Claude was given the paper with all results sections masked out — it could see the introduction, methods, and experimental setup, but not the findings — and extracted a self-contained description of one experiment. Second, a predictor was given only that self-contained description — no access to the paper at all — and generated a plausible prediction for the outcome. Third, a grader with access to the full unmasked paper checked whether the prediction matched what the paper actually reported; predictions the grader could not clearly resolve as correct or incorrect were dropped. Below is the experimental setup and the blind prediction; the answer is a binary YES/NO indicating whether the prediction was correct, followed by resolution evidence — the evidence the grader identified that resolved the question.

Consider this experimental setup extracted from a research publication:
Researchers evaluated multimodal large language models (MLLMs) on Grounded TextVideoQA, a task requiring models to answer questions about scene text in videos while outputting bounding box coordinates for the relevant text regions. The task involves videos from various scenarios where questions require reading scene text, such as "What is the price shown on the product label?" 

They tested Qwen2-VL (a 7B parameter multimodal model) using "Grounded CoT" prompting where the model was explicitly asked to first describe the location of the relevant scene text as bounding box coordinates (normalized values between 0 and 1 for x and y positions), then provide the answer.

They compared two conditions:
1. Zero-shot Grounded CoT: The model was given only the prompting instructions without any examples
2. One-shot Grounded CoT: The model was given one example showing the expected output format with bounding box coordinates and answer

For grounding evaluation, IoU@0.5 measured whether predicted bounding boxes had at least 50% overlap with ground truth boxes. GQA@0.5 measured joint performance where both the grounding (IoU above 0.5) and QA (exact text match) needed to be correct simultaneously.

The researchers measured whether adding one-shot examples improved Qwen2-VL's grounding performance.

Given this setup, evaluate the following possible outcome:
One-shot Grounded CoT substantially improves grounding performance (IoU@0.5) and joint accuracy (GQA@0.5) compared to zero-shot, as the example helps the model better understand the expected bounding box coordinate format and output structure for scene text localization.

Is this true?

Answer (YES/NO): NO